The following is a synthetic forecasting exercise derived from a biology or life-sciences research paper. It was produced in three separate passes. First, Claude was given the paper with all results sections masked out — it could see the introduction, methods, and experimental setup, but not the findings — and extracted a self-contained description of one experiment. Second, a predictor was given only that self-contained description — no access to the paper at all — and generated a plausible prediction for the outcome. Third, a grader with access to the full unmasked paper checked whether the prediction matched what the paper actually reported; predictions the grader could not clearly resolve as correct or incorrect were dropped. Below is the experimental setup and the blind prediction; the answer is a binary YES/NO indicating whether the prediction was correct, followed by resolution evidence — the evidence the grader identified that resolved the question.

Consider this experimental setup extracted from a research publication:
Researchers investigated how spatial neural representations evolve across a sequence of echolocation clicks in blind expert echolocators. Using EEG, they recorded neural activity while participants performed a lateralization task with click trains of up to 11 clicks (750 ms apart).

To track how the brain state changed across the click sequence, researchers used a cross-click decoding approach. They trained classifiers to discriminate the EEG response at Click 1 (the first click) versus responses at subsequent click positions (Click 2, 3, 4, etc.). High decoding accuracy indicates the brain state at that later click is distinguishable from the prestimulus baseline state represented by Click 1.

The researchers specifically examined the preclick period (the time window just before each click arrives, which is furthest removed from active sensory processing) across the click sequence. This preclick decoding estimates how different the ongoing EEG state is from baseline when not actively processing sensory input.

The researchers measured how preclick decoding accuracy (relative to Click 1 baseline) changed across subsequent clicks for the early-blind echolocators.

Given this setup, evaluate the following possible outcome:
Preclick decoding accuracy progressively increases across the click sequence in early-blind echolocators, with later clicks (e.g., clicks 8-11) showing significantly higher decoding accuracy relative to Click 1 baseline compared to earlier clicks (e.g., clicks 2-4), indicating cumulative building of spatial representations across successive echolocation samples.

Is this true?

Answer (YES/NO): NO